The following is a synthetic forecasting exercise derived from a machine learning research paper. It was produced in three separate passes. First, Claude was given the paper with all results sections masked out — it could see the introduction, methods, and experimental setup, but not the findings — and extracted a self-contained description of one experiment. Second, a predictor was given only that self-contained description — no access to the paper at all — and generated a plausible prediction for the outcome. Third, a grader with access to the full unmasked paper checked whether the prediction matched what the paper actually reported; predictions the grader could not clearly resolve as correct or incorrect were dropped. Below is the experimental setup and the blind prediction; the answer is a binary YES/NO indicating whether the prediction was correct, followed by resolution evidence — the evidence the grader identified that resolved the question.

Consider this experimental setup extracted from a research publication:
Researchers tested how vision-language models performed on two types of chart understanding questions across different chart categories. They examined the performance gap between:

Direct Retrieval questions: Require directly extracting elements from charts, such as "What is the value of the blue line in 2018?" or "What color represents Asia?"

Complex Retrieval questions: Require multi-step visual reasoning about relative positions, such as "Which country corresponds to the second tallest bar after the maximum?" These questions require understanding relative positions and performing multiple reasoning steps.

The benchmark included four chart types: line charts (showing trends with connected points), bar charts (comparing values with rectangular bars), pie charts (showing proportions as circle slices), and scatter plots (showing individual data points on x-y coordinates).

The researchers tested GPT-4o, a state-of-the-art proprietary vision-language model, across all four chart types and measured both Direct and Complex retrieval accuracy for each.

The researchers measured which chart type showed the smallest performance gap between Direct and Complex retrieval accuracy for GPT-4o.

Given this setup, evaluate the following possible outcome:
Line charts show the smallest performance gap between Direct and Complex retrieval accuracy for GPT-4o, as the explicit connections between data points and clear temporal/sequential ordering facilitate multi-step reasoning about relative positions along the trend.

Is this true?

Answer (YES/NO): NO